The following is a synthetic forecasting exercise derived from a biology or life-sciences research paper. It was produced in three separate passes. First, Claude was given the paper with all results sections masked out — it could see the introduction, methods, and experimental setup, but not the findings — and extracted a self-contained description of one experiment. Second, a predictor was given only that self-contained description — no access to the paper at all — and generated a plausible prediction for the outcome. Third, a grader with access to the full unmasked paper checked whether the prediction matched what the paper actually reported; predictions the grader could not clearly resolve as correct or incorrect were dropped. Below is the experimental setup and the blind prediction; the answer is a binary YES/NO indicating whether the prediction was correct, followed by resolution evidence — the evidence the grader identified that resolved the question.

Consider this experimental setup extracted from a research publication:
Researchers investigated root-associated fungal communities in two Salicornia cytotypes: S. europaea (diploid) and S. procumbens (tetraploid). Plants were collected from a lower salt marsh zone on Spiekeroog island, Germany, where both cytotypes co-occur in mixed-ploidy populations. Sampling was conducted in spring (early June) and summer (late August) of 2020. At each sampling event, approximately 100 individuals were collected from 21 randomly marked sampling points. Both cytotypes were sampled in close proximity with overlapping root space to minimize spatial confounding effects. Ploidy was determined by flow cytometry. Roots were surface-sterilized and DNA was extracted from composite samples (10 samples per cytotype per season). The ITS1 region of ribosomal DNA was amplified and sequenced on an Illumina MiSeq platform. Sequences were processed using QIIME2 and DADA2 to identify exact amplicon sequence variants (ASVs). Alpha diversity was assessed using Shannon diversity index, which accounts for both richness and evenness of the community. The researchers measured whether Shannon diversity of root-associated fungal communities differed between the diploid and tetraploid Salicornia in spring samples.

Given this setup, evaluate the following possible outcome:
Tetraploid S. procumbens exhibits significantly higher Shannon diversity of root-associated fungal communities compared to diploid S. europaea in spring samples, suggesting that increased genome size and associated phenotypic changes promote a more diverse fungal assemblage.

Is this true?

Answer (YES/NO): YES